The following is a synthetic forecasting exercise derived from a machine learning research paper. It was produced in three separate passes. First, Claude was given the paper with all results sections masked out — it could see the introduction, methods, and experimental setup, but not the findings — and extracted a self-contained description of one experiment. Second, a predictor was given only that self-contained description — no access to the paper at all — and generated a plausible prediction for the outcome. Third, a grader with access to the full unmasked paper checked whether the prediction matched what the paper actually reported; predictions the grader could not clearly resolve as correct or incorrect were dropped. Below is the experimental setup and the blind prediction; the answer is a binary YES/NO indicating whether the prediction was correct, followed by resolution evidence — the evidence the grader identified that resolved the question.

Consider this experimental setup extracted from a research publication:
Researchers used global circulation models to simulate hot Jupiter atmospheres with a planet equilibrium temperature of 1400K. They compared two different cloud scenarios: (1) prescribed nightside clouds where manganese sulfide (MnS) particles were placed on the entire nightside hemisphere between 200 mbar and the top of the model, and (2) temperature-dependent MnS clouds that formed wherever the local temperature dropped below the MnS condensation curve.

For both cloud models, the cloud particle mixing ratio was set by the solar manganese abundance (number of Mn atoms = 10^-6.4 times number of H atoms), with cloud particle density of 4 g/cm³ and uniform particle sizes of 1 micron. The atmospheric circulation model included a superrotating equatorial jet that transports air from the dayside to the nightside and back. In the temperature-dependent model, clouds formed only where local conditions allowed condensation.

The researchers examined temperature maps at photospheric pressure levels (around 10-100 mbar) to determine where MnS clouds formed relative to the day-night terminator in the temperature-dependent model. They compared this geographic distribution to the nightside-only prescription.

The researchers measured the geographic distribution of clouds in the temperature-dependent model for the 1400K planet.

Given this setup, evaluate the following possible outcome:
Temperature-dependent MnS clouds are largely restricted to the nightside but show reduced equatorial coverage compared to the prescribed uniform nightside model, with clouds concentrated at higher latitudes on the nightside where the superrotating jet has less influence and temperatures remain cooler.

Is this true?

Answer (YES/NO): NO